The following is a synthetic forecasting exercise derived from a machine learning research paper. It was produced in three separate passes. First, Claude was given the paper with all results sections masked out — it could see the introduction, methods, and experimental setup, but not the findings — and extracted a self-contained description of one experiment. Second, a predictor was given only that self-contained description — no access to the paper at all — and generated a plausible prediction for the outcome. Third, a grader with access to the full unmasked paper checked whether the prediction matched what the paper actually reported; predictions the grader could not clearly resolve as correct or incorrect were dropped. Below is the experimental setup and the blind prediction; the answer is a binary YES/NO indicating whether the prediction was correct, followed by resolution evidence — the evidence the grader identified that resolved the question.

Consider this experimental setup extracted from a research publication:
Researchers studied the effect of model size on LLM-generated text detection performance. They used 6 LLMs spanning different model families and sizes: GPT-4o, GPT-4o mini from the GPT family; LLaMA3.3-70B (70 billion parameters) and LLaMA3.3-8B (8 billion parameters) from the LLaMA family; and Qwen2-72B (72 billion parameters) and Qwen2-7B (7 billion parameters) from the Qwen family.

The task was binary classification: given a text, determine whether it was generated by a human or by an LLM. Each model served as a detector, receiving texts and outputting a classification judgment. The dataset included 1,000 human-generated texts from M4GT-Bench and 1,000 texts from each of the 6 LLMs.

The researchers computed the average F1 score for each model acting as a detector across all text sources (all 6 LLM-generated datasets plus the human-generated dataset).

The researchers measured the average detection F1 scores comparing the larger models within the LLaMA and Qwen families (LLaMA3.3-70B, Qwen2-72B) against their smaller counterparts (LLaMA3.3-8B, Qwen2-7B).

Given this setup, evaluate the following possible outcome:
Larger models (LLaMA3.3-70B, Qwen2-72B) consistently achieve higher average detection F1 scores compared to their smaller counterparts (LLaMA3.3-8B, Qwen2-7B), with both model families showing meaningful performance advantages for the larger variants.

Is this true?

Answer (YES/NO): YES